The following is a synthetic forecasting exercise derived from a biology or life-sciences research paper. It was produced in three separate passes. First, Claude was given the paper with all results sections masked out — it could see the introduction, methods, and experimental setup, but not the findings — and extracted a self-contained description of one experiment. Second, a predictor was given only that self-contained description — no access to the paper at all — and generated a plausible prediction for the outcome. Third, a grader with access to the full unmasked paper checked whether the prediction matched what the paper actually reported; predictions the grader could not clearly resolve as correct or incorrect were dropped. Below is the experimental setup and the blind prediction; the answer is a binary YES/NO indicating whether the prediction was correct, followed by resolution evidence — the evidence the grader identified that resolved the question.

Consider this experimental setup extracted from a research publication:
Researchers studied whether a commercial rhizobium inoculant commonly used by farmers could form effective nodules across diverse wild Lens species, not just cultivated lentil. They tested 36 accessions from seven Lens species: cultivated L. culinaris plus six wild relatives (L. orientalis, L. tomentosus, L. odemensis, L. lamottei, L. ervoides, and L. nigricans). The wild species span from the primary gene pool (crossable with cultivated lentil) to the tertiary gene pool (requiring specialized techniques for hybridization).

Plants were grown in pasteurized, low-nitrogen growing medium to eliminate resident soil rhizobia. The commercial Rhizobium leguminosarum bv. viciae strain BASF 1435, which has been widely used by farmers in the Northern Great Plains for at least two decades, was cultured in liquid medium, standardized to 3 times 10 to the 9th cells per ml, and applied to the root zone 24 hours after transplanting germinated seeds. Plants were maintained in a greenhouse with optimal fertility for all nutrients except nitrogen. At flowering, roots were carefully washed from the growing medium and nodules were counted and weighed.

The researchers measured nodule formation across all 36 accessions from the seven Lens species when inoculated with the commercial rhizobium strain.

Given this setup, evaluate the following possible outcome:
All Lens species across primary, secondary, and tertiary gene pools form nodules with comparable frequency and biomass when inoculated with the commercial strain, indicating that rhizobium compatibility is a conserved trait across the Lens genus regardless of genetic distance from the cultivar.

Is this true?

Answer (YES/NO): NO